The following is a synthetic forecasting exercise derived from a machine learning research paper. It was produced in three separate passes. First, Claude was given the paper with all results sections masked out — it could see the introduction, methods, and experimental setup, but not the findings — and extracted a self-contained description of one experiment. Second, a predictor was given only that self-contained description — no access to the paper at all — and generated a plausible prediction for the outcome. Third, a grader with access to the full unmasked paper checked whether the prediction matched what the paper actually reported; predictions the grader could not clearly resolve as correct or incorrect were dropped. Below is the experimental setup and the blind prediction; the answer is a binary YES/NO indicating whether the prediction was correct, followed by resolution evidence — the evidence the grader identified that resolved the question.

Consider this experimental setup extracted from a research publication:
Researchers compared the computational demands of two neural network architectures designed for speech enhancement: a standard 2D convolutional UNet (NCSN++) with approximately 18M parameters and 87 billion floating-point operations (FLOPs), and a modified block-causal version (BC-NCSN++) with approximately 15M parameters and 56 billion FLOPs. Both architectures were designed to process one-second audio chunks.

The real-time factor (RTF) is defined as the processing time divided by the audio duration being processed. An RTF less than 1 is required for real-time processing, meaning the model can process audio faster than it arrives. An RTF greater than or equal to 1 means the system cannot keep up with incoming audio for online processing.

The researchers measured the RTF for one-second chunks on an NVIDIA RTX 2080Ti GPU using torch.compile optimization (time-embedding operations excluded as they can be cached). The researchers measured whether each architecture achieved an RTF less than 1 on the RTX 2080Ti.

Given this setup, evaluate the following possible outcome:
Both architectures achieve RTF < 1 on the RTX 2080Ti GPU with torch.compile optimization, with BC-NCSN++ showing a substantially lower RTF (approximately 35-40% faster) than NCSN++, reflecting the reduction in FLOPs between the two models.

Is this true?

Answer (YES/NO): NO